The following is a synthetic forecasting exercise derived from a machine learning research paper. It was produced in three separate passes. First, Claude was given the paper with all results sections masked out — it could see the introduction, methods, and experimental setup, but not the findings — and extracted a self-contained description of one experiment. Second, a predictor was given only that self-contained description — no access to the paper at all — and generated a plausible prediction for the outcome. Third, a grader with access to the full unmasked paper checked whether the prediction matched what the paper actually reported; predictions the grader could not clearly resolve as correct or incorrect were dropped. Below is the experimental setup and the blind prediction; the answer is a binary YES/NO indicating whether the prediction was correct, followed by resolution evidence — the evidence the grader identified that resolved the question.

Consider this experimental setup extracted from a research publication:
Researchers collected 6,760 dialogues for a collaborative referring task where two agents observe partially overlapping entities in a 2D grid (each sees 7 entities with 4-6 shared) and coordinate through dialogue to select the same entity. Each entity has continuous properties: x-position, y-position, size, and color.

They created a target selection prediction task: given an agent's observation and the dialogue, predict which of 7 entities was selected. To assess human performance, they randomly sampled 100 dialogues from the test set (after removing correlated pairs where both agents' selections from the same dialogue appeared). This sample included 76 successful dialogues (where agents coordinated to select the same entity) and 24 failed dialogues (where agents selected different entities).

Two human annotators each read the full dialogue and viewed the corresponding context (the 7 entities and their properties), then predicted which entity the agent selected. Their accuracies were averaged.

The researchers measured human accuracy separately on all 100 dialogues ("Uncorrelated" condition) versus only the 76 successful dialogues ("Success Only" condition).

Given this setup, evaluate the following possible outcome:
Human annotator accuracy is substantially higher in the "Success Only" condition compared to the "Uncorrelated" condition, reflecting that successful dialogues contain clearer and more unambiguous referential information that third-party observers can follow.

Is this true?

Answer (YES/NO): YES